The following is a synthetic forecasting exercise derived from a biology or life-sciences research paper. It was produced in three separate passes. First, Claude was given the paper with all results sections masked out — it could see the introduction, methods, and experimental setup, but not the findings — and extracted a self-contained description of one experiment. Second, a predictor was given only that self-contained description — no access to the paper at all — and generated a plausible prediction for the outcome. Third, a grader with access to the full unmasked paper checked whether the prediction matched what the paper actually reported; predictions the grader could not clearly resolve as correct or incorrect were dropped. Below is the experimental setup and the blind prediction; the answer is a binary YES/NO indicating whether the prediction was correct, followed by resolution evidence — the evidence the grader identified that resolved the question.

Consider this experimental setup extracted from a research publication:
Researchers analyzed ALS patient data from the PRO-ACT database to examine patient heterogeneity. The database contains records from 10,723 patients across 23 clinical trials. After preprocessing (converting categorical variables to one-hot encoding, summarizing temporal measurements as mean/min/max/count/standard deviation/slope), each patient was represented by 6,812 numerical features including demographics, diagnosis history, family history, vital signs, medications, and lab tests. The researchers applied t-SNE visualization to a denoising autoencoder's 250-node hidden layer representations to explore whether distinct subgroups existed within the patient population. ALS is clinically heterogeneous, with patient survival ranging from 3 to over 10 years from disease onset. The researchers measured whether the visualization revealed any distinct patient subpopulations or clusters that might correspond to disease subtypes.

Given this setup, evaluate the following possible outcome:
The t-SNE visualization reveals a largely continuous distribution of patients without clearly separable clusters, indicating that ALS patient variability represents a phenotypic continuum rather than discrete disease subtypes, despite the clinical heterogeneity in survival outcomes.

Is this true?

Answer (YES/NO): NO